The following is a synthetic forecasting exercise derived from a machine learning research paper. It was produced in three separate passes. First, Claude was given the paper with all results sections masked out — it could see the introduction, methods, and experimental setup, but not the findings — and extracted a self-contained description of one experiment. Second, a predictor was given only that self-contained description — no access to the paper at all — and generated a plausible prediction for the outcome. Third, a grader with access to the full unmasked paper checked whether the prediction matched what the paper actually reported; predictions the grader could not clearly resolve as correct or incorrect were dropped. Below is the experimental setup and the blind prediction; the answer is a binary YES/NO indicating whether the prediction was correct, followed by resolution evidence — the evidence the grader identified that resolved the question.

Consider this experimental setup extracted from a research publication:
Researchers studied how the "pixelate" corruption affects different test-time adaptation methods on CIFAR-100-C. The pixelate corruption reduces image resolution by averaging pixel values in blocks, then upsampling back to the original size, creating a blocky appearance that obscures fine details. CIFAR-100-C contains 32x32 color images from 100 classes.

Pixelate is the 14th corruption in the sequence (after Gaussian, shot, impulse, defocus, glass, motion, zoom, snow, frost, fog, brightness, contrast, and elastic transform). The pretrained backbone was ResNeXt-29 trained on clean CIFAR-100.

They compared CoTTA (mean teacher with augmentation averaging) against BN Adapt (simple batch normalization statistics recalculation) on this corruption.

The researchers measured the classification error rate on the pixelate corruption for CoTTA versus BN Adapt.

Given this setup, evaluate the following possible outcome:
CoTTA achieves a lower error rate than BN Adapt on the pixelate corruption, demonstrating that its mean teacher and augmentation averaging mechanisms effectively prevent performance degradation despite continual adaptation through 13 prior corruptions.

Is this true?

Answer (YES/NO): YES